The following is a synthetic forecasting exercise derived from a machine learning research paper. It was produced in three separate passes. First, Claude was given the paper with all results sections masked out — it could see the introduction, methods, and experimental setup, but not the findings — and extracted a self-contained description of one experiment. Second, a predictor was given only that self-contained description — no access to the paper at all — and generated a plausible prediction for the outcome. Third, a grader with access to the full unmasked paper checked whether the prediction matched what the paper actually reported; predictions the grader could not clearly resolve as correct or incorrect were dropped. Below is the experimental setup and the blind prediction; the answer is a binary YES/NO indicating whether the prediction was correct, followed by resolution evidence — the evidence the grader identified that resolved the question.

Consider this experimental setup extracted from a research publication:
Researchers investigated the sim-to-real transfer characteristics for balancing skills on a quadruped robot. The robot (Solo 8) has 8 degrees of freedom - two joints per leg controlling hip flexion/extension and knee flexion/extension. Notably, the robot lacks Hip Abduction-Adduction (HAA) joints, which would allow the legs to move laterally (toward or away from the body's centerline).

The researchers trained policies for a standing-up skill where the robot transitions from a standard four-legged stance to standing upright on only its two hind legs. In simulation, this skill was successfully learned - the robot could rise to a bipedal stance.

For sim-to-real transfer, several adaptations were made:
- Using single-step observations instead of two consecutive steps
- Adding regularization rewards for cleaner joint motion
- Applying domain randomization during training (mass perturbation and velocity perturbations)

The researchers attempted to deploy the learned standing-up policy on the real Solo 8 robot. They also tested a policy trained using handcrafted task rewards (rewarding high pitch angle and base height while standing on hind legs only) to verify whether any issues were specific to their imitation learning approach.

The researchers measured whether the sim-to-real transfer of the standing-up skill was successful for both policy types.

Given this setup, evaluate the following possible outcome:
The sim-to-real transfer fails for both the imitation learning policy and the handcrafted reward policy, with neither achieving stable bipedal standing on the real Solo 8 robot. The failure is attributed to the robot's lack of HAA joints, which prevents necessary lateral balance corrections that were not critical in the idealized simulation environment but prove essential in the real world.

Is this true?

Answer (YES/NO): YES